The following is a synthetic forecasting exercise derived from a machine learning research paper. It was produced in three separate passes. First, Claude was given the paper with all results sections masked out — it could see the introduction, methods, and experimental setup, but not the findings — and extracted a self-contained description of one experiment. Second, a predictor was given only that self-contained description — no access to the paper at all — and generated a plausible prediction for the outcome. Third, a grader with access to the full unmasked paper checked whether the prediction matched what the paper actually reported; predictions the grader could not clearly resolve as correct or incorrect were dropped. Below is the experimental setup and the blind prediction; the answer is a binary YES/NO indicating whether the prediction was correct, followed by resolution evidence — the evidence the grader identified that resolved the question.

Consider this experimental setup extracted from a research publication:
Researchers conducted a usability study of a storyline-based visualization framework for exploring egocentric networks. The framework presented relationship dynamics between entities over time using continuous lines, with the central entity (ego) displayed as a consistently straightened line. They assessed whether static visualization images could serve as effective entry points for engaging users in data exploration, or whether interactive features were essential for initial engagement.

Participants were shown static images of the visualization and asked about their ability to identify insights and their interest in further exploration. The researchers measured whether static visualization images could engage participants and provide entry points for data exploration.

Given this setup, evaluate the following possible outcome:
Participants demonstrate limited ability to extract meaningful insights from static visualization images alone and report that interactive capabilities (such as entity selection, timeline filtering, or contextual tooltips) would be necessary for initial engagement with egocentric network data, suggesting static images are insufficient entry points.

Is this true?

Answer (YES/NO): NO